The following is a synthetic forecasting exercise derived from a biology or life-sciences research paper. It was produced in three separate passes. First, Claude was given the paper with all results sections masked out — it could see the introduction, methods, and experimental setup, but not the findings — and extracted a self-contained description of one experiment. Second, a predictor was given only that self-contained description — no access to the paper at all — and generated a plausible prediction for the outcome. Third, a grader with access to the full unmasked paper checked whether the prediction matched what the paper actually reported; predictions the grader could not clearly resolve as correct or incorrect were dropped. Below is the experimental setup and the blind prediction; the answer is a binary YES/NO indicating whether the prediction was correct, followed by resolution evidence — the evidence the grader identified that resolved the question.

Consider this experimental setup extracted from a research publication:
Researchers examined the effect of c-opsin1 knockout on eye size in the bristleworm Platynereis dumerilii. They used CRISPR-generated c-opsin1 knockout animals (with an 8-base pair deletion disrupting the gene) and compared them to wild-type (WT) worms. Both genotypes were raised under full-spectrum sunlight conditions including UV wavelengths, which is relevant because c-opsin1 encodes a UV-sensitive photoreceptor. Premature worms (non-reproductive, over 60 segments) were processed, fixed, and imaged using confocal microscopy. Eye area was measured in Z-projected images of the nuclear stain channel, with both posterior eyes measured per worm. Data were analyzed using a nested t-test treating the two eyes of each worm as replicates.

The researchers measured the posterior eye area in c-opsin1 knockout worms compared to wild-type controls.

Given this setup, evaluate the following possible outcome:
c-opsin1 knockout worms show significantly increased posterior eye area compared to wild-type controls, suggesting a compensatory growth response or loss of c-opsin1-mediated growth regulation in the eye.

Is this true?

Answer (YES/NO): NO